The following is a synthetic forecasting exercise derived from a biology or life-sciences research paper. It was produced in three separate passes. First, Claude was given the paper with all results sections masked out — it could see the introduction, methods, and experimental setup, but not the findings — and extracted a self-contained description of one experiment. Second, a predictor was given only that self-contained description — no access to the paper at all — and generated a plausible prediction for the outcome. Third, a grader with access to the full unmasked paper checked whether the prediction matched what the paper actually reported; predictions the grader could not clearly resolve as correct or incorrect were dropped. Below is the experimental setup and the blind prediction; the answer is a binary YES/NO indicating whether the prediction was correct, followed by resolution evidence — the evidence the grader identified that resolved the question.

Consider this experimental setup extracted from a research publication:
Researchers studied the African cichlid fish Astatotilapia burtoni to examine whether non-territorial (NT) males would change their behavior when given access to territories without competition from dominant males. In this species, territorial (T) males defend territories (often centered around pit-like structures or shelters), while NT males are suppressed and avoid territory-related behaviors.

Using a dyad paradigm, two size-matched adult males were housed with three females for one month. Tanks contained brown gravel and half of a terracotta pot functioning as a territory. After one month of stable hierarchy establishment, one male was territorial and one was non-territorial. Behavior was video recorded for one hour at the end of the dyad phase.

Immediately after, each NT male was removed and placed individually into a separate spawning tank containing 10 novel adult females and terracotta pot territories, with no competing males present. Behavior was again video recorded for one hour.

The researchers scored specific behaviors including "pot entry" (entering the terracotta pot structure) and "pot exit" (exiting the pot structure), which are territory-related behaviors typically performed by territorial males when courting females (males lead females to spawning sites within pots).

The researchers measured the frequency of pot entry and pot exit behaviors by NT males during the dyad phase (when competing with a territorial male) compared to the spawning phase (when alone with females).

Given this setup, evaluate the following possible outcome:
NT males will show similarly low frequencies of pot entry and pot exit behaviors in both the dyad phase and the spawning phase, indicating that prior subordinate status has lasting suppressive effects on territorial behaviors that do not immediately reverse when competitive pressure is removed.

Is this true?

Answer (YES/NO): NO